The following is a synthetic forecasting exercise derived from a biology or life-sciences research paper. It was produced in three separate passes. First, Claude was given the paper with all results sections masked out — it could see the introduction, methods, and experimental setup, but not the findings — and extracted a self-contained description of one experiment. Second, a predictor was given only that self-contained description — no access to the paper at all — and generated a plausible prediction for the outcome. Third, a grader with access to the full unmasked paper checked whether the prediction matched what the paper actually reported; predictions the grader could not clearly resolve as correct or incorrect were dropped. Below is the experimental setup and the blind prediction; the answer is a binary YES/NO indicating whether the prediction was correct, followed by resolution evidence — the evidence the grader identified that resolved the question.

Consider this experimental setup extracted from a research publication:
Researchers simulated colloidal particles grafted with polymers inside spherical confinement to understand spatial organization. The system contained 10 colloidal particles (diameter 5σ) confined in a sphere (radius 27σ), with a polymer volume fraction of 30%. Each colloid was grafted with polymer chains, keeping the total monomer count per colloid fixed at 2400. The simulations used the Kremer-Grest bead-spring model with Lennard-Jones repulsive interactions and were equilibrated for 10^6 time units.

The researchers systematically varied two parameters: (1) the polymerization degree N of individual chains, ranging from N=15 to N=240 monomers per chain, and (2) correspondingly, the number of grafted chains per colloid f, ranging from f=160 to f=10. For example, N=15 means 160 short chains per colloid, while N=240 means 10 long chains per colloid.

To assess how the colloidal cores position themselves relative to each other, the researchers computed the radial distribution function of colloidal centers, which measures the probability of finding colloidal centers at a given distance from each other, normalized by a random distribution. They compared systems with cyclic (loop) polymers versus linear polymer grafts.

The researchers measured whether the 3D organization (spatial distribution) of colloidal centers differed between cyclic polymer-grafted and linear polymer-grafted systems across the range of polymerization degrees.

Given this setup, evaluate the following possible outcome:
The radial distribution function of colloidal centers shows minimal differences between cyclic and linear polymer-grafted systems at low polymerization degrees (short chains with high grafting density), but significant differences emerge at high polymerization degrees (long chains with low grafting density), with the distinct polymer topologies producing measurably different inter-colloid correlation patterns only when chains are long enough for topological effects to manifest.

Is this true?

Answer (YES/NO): NO